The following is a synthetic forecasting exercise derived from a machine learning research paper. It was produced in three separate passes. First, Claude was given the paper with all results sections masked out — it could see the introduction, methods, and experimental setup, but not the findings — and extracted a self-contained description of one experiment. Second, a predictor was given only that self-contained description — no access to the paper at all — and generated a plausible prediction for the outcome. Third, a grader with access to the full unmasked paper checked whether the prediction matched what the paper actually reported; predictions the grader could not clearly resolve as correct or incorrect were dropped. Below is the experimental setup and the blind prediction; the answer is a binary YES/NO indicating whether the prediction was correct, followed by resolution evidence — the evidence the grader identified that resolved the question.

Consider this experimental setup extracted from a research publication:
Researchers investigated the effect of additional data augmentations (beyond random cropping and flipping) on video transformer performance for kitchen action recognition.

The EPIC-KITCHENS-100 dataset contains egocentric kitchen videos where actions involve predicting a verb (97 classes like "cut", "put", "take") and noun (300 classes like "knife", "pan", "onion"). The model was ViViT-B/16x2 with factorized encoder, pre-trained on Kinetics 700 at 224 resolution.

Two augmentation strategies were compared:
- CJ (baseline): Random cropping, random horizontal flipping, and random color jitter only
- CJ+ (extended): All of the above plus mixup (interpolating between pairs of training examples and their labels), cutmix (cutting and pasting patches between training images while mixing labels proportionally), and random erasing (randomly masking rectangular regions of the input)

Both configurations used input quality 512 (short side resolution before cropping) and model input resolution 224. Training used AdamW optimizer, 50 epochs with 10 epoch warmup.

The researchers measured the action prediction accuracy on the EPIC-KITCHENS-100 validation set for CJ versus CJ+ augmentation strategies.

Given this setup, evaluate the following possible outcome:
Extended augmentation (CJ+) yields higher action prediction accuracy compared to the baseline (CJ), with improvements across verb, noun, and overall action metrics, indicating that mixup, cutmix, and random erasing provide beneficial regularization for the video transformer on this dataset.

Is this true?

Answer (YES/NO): YES